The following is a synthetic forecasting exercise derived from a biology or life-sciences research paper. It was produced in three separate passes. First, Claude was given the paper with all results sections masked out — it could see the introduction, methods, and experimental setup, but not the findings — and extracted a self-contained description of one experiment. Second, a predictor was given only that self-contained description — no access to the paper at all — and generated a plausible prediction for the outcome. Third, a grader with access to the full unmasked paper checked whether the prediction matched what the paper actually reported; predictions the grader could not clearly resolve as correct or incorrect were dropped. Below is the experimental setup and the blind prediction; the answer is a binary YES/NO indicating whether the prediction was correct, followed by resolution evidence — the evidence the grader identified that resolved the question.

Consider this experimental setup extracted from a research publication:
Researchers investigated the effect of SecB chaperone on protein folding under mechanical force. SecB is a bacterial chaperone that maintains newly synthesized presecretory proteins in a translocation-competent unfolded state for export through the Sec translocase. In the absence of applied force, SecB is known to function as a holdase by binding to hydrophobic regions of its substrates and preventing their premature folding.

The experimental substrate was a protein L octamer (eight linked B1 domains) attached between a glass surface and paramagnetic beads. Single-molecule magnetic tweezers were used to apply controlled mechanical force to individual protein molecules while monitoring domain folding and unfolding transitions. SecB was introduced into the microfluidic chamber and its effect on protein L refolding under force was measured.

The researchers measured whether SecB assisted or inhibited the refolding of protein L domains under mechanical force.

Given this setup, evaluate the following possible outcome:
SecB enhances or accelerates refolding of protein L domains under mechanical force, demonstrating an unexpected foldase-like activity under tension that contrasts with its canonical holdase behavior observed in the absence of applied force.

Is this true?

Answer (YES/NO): NO